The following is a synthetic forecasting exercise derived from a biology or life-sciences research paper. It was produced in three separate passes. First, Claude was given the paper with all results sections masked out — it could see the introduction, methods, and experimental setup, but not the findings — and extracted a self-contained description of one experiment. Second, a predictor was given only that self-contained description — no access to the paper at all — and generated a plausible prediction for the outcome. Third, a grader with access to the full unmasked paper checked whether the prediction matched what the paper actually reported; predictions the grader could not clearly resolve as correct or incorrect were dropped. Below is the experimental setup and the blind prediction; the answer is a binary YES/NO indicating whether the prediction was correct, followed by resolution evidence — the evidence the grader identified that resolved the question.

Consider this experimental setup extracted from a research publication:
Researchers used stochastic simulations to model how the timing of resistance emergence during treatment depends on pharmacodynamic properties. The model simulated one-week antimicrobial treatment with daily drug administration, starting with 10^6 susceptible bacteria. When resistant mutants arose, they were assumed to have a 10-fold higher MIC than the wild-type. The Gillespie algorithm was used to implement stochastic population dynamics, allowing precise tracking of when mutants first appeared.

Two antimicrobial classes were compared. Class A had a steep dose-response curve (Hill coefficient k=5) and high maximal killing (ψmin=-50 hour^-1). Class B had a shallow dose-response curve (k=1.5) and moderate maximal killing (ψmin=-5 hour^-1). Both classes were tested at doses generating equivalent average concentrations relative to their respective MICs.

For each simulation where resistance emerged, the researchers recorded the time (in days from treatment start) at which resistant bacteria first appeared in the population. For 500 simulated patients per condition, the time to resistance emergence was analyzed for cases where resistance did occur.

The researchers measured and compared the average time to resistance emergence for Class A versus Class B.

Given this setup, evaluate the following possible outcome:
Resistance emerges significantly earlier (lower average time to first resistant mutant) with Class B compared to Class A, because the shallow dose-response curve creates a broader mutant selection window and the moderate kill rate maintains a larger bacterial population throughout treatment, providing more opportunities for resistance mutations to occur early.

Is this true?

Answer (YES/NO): YES